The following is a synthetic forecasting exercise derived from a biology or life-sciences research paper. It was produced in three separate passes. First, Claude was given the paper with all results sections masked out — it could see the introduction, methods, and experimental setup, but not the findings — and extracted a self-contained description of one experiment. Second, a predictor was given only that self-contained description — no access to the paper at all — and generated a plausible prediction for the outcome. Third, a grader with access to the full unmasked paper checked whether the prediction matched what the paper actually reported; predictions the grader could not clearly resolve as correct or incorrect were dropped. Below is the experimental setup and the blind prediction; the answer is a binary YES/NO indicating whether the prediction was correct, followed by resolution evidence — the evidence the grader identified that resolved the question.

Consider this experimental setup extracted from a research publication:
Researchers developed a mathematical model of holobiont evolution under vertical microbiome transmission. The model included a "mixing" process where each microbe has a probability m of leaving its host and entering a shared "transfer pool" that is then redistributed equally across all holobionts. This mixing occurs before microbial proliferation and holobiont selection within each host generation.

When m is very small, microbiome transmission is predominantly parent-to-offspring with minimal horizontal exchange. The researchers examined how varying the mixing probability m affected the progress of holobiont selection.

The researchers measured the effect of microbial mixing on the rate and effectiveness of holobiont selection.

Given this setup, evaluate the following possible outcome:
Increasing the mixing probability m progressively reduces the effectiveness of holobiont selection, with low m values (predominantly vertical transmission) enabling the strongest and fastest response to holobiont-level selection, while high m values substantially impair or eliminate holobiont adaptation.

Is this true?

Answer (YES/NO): YES